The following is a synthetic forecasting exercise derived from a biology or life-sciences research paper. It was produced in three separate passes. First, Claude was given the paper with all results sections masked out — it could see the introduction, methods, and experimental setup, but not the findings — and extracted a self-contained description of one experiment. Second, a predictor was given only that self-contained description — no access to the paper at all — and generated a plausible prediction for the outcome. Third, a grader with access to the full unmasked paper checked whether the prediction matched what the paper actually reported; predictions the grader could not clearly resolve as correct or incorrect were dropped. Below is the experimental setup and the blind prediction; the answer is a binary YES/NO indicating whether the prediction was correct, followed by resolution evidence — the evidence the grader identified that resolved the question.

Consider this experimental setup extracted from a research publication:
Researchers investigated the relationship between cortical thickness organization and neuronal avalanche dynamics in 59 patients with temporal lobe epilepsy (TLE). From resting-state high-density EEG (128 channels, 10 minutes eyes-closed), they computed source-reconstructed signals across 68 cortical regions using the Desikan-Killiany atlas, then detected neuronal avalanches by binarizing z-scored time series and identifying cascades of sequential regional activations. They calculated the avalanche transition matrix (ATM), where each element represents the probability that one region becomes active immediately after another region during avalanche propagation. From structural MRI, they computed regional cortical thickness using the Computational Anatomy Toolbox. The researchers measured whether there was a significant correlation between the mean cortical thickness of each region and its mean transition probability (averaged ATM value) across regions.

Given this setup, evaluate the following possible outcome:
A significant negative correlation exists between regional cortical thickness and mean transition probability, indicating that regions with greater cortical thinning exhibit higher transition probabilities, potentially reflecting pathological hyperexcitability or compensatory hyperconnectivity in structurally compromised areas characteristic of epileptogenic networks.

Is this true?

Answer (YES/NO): NO